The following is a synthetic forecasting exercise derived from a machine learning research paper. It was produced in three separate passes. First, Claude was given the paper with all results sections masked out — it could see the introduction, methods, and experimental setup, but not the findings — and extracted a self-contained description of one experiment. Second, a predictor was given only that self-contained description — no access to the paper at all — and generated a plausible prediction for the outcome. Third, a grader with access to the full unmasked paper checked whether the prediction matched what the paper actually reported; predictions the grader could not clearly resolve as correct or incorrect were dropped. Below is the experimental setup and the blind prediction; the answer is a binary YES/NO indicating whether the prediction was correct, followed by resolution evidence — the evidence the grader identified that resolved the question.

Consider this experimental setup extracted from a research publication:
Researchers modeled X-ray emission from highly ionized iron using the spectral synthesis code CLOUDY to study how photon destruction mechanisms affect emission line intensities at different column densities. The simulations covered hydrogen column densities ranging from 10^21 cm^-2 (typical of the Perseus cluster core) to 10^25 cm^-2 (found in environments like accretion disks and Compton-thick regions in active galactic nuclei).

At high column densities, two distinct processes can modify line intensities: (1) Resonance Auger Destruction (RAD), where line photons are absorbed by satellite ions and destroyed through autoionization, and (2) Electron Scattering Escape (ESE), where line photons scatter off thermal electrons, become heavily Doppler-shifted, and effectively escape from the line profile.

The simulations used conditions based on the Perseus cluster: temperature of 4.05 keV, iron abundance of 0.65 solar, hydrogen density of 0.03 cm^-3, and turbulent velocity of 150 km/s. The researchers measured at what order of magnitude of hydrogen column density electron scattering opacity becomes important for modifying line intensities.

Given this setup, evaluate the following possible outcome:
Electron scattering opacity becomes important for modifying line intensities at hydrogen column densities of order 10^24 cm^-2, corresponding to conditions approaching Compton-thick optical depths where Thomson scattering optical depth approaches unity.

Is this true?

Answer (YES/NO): NO